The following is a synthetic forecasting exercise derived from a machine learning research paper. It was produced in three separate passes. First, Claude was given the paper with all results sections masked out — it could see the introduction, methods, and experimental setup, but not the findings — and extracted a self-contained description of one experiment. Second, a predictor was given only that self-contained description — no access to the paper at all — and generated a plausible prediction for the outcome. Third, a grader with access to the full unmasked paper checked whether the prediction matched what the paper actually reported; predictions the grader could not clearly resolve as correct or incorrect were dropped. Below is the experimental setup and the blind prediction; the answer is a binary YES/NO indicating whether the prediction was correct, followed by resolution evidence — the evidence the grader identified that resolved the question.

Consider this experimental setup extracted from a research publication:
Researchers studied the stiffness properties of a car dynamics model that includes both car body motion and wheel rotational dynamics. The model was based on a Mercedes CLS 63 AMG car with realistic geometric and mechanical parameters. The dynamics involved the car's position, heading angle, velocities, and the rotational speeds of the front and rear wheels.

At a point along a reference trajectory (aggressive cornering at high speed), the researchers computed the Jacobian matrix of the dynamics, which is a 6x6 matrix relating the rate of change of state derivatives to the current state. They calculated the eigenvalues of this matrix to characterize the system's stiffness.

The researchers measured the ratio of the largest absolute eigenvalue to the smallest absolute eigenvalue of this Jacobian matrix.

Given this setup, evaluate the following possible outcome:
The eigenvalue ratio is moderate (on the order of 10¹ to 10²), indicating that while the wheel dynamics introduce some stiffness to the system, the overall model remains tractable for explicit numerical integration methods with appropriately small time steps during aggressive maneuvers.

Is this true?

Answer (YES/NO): NO